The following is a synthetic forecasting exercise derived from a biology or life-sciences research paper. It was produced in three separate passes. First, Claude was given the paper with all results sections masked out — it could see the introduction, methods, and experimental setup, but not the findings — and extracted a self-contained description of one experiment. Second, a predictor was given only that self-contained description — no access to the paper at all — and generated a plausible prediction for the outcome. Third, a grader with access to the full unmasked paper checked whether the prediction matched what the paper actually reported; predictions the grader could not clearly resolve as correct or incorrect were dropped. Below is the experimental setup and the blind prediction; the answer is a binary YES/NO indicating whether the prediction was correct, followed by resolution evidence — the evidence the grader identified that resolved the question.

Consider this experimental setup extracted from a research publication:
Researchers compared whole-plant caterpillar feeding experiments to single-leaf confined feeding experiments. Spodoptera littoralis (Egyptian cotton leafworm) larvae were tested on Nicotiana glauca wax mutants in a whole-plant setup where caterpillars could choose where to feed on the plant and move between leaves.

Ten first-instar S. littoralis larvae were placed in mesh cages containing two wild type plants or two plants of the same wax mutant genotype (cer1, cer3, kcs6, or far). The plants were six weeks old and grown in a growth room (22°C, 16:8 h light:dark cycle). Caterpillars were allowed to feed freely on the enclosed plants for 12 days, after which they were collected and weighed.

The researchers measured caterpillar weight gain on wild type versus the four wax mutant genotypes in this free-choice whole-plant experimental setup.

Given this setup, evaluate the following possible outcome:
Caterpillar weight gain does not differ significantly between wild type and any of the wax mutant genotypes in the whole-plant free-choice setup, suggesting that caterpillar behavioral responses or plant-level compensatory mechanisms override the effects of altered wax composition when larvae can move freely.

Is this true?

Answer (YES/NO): NO